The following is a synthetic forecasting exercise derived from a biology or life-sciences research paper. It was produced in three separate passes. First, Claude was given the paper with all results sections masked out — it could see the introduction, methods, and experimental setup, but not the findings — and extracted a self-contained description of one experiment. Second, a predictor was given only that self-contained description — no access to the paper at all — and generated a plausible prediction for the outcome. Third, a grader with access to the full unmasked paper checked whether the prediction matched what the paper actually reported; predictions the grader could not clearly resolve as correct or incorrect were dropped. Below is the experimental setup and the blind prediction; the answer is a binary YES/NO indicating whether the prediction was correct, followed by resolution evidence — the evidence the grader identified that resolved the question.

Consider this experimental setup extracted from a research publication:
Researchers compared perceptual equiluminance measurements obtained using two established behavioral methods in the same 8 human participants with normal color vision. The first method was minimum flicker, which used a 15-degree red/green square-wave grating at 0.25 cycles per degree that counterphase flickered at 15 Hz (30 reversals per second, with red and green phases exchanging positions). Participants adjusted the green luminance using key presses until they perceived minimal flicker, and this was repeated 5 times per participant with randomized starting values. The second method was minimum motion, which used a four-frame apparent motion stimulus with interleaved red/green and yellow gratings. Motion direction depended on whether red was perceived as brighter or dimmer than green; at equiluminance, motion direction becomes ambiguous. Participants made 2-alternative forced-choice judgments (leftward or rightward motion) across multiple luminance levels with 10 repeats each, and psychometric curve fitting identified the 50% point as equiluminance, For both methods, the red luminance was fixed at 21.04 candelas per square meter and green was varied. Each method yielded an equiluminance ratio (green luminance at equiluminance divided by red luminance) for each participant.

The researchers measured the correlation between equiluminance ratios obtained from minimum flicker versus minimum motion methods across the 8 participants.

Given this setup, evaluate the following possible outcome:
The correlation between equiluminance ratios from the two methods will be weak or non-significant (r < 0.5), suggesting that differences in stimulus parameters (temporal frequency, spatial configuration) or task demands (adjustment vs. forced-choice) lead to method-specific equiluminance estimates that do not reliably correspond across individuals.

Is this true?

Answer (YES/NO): YES